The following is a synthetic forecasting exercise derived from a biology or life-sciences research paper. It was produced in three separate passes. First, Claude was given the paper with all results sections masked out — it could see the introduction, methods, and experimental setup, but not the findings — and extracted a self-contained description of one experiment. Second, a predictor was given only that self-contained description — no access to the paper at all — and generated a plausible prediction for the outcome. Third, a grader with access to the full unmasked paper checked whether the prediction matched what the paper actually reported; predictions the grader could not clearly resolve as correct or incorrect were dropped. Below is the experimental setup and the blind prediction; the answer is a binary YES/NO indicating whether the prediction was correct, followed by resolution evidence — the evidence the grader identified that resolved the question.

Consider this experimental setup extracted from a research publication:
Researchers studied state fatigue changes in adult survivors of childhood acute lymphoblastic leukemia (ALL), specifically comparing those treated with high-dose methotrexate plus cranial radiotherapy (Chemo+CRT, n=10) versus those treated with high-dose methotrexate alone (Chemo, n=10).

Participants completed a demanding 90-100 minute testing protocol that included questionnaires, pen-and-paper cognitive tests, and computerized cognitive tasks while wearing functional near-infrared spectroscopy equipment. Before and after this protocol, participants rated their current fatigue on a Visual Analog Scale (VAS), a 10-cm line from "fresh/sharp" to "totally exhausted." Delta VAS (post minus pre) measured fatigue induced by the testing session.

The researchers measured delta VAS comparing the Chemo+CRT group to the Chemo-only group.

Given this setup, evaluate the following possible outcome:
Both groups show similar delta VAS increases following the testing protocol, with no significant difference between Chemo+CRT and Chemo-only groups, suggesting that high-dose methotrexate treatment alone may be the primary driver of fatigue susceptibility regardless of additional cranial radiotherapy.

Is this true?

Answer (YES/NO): NO